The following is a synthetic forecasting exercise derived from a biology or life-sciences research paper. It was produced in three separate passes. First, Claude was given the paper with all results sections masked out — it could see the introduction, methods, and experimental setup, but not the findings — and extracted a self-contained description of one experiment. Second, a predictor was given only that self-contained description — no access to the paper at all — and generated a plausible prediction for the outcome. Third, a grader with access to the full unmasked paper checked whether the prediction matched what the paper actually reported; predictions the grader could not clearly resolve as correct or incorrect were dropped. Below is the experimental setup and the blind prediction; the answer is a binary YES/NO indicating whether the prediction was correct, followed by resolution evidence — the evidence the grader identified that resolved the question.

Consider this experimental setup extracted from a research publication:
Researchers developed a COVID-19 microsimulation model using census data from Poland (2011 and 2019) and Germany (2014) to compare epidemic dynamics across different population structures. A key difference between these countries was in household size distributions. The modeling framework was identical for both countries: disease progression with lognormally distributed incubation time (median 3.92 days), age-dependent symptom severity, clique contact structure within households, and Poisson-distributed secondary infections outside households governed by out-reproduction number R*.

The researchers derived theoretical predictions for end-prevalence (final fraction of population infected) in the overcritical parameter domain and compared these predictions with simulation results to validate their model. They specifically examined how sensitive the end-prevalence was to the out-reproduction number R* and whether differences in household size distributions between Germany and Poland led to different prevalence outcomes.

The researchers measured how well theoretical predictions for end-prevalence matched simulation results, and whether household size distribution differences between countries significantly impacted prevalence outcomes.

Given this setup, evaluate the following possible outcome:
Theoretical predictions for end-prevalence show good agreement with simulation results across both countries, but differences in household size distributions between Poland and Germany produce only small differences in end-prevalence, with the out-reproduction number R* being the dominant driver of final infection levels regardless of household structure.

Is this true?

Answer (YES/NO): NO